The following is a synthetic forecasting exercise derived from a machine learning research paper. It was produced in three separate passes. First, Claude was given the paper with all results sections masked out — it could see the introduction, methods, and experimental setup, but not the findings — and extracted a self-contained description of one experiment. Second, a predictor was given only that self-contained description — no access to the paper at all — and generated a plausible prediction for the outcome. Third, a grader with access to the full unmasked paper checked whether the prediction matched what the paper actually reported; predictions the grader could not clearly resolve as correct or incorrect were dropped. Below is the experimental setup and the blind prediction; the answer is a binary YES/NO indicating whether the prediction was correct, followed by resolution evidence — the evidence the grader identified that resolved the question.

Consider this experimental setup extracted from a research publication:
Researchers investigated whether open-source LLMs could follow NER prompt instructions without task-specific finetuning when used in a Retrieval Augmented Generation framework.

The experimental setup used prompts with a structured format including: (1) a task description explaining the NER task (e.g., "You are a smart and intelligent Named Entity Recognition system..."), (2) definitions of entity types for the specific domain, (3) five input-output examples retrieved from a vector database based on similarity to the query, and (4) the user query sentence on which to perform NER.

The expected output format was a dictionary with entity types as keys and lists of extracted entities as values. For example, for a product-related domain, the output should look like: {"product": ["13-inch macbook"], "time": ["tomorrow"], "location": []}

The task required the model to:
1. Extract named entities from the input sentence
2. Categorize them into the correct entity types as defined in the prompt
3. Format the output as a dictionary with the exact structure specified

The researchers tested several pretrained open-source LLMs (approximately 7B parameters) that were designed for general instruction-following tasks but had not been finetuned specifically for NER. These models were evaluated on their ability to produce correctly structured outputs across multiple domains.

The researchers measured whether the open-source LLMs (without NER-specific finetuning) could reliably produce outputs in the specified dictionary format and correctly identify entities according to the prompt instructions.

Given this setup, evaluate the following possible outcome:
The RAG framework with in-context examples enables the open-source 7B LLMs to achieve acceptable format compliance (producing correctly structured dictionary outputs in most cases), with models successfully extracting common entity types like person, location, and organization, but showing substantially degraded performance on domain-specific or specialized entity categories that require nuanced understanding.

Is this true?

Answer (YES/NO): NO